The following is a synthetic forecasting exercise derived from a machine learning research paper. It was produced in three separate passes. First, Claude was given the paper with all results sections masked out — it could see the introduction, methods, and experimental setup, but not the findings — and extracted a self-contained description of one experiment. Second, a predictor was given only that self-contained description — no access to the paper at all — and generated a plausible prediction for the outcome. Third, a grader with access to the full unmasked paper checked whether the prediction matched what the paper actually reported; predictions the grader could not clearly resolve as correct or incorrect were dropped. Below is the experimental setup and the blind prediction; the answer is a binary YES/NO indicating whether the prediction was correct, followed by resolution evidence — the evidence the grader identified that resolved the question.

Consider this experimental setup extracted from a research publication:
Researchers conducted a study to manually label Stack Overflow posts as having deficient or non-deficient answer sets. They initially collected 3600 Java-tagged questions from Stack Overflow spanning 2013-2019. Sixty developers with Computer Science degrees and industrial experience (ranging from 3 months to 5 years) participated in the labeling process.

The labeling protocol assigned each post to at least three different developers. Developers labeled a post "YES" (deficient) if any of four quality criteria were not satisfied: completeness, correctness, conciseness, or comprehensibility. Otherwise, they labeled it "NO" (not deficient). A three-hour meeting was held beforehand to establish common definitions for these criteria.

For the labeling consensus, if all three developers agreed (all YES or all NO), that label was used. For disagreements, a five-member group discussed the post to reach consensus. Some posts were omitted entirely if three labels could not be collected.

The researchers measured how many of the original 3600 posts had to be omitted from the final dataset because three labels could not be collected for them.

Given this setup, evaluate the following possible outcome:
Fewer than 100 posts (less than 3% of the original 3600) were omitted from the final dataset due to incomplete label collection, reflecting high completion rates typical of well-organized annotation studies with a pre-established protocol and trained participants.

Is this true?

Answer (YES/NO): NO